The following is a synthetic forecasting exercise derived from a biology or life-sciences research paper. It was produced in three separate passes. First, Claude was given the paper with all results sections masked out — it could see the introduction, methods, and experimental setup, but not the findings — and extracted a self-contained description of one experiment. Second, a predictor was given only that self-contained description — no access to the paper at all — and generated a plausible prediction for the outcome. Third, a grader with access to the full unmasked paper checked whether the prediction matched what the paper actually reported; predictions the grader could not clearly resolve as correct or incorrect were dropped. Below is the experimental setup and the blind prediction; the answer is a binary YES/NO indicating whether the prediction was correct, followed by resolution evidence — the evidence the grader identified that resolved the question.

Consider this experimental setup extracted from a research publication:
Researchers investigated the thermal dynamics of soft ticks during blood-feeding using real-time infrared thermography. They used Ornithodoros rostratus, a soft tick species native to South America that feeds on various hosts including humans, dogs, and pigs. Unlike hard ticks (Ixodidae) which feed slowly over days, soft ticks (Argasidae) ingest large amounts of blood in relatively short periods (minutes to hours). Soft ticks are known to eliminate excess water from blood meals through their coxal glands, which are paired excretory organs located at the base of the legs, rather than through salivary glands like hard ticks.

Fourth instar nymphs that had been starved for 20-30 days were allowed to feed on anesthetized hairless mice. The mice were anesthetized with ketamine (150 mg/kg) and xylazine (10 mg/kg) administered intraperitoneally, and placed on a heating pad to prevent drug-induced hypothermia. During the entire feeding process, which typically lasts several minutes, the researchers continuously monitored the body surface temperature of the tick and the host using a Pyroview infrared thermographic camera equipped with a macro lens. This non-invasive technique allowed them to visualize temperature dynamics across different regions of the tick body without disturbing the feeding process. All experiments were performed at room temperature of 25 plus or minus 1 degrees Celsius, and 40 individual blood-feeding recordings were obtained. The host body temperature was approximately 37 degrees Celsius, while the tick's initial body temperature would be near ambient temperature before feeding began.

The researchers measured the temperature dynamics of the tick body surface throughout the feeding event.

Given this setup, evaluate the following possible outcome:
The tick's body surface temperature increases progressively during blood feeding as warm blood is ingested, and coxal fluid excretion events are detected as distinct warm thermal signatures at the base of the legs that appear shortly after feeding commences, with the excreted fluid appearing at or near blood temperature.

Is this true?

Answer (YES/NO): NO